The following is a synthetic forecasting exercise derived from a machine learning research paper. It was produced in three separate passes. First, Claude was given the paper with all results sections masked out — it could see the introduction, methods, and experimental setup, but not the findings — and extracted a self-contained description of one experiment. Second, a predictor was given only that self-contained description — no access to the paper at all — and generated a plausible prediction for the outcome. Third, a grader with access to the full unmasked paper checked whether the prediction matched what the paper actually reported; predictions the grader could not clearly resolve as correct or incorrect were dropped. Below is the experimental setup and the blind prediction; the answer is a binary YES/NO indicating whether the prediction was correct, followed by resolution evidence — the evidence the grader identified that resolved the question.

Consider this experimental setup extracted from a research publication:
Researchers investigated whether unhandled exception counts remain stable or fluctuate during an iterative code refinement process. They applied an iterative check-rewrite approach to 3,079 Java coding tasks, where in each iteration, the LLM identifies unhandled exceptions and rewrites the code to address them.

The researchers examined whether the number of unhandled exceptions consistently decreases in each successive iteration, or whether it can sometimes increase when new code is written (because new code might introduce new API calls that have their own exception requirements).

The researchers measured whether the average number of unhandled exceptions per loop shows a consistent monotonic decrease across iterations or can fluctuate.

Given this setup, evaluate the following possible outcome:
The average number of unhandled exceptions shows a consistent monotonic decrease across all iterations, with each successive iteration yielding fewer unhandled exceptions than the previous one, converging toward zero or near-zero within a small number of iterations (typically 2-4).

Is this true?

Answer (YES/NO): NO